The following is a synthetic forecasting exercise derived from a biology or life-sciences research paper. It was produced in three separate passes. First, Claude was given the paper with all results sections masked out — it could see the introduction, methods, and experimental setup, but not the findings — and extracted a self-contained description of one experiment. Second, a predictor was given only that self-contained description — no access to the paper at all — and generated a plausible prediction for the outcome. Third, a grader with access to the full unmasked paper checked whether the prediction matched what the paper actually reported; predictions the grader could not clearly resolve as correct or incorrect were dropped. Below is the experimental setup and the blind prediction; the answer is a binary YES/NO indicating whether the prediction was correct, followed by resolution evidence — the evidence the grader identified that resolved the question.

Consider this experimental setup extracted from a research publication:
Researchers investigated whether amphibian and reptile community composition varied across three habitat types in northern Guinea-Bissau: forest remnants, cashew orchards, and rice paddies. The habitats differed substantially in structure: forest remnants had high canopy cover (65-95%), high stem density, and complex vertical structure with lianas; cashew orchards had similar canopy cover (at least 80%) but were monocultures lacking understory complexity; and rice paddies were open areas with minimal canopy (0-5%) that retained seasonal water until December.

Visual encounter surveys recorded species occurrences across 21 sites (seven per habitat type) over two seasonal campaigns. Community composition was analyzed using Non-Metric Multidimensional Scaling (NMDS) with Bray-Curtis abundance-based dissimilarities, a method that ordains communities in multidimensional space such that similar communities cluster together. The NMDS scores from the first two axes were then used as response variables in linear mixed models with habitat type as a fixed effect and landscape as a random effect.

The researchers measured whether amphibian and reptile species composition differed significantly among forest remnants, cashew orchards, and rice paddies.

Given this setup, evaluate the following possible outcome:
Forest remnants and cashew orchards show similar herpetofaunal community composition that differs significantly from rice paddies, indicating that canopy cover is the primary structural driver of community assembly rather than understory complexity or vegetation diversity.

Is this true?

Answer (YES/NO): NO